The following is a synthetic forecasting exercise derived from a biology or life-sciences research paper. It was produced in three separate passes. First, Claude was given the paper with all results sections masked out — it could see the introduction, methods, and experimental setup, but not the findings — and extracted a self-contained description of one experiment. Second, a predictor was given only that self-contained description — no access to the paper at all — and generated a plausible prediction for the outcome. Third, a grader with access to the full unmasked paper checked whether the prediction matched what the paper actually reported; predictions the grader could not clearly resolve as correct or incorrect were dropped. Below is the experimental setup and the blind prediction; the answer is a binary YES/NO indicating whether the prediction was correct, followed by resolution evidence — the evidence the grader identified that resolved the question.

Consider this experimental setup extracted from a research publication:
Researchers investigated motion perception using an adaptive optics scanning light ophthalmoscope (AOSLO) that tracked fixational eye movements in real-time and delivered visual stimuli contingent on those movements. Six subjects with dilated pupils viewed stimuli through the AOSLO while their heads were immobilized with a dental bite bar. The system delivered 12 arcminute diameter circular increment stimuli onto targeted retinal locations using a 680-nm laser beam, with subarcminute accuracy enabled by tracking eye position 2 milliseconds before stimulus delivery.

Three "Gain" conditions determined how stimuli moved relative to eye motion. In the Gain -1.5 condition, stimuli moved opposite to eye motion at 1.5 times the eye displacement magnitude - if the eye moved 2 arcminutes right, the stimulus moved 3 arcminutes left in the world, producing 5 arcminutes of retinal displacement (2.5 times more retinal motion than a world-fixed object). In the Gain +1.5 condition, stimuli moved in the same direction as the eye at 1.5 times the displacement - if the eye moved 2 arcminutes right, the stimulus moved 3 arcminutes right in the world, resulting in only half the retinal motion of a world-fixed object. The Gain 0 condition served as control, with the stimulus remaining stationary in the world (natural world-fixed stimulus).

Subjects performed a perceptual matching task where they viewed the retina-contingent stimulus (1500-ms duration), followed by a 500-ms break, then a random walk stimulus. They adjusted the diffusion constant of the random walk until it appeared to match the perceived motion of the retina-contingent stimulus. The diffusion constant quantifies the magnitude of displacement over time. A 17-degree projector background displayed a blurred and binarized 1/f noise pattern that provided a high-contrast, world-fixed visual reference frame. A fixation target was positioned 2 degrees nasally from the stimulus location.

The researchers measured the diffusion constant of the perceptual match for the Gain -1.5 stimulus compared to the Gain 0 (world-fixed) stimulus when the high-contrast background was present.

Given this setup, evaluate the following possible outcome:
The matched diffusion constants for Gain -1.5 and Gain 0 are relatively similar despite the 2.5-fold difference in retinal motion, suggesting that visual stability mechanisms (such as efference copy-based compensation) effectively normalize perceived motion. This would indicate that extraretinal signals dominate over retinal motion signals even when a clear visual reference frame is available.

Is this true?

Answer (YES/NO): NO